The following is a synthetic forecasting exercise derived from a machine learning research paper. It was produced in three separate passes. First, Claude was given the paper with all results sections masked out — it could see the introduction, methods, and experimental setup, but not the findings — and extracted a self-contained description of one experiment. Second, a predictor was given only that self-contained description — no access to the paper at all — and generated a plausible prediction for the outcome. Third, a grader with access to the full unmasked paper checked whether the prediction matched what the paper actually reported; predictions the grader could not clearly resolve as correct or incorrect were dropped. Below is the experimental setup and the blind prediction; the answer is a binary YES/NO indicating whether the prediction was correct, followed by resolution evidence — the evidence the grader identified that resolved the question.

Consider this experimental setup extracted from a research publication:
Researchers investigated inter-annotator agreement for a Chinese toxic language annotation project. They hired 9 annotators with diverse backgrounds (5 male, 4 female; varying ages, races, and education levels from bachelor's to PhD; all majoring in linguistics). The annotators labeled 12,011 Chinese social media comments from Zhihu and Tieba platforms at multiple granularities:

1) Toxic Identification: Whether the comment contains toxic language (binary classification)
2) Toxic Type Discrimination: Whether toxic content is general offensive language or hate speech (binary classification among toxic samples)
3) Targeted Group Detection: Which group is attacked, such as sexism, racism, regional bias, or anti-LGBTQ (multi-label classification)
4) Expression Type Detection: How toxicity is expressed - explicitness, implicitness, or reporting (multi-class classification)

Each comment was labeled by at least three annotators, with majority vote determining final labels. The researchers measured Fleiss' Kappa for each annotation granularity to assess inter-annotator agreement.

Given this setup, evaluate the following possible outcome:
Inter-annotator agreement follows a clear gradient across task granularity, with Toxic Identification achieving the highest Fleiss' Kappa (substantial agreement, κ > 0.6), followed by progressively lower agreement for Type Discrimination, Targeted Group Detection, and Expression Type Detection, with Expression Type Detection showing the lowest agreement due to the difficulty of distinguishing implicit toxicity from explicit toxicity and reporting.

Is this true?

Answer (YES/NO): NO